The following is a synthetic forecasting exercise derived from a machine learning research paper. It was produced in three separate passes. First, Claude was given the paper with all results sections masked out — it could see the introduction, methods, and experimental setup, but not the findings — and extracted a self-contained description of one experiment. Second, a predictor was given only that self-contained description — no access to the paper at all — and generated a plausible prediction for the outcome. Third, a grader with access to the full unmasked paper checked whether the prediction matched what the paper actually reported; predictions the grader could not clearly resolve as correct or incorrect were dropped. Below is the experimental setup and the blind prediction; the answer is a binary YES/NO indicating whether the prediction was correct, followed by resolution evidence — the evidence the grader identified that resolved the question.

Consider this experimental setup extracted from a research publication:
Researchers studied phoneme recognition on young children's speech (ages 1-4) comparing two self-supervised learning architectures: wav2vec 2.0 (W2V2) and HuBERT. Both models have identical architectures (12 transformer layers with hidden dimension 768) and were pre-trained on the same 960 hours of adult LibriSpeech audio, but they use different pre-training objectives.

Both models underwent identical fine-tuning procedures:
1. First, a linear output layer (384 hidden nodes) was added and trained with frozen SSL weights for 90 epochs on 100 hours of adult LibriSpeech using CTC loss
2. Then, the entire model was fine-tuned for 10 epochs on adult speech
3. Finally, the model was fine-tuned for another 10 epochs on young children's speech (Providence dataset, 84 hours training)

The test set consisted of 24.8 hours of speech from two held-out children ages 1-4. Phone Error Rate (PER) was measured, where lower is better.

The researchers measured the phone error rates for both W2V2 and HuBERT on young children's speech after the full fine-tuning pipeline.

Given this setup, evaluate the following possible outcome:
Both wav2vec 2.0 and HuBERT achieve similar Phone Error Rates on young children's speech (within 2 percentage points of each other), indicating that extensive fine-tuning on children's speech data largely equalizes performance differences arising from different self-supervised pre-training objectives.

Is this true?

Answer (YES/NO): YES